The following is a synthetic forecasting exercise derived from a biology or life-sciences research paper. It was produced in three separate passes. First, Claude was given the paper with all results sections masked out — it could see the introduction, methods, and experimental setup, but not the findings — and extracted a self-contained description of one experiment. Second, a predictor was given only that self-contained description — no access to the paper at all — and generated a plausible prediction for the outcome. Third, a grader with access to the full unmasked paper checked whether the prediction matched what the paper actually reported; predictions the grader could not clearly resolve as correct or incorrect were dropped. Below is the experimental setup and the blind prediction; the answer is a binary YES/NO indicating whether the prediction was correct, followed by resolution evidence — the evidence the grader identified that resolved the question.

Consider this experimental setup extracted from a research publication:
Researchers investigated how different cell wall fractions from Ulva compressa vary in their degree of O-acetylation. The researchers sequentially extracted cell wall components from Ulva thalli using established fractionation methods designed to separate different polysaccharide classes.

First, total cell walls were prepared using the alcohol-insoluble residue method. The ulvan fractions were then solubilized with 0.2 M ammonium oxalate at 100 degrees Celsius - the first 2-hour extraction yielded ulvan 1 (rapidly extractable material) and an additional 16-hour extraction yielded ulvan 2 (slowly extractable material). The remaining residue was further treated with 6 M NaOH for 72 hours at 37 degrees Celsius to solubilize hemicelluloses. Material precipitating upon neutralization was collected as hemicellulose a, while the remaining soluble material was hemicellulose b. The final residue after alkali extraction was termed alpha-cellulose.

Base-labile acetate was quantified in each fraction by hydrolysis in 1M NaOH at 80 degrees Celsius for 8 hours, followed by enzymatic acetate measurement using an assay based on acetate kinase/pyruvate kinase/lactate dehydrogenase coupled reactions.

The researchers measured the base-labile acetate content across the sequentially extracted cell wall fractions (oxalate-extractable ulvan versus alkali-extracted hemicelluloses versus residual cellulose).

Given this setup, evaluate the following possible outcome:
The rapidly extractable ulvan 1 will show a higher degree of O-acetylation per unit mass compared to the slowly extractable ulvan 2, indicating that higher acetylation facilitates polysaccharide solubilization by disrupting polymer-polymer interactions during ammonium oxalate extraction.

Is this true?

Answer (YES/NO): NO